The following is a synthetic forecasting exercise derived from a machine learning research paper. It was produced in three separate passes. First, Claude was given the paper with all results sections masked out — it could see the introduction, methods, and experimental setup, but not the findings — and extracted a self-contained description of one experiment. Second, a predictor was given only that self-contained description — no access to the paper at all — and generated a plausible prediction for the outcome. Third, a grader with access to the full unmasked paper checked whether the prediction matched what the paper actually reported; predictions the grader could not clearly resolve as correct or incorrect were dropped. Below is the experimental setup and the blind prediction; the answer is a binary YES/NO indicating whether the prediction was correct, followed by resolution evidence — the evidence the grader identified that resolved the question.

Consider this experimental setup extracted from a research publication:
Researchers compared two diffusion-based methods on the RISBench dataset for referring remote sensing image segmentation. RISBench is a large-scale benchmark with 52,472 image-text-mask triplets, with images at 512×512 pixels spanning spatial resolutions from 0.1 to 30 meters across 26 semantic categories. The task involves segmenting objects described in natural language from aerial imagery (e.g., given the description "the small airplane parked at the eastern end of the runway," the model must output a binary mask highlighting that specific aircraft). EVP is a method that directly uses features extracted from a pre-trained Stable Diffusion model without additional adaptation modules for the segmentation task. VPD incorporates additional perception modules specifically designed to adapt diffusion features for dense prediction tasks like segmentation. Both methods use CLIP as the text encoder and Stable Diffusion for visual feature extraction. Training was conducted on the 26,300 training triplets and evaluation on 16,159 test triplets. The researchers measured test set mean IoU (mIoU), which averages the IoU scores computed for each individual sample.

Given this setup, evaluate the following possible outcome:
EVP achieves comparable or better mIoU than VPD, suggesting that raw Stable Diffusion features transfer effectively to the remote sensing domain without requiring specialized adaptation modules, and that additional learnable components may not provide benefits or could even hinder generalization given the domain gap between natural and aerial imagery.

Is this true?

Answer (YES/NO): NO